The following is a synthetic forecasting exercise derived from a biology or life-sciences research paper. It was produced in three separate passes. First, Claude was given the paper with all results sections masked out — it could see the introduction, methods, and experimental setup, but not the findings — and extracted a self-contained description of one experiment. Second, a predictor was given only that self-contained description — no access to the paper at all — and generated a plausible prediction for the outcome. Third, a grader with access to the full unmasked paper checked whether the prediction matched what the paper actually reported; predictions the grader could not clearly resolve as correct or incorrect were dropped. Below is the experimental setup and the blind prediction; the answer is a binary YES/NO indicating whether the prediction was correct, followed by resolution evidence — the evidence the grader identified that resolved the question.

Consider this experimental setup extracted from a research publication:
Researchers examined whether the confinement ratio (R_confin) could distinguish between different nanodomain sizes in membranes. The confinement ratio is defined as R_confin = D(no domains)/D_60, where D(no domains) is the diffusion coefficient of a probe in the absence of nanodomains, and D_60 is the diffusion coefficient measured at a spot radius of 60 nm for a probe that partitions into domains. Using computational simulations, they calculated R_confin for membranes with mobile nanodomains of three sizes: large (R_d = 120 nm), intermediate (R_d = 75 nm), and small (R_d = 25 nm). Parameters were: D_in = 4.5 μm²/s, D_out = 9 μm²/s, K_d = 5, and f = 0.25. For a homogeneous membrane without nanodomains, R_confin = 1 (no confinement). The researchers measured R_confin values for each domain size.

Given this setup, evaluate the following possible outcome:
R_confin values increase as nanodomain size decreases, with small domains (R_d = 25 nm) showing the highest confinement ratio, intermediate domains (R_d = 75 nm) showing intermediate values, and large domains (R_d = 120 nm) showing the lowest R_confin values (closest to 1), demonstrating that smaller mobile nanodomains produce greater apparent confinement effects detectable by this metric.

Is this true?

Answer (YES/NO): NO